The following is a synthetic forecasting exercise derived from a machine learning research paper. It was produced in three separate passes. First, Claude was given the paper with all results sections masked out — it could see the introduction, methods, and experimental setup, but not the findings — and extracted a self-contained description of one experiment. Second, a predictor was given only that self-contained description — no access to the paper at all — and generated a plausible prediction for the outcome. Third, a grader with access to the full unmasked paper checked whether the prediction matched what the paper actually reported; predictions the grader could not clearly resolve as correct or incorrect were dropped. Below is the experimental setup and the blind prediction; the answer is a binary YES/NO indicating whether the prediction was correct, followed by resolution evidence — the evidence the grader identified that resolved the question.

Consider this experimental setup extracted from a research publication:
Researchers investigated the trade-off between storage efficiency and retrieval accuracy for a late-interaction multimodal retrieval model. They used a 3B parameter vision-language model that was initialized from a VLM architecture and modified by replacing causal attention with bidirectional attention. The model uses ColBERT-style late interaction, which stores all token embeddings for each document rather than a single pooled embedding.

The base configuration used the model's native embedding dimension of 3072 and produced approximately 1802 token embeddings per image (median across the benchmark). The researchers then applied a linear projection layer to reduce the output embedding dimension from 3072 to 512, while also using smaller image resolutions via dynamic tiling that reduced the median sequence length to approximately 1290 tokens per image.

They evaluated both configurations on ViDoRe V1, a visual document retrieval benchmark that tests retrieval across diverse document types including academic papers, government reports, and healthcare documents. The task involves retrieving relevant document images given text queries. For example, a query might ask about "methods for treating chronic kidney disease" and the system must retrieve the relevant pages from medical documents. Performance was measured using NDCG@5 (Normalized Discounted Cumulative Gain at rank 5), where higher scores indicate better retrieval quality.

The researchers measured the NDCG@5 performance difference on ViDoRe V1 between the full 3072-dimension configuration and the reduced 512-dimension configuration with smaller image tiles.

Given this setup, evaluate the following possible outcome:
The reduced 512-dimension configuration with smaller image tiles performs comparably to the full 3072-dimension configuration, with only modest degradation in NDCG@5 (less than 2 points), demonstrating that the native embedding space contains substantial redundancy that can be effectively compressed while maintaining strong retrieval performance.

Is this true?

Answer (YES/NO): YES